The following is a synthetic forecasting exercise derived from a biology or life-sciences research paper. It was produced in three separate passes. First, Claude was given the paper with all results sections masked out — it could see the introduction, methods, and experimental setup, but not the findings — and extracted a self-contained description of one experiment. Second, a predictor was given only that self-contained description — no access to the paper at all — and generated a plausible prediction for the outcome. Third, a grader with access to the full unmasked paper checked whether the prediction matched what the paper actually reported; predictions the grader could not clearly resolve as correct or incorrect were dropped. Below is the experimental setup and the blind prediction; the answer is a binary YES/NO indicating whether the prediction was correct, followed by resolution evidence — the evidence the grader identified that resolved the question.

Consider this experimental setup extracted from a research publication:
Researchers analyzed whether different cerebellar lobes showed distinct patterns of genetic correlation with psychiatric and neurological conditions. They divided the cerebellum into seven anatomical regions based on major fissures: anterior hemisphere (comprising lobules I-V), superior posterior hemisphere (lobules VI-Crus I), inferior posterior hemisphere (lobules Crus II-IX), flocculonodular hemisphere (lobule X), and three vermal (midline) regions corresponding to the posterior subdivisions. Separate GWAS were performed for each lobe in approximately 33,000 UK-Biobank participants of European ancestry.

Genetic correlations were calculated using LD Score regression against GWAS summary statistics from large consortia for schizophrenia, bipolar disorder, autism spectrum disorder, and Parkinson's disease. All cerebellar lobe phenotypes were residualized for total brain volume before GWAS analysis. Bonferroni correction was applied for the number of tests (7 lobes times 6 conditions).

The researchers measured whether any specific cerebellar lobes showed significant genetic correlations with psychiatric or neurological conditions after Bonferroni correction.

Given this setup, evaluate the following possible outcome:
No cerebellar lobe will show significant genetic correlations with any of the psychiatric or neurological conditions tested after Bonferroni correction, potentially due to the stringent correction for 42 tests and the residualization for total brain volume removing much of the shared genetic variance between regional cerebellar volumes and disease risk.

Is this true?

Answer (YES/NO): YES